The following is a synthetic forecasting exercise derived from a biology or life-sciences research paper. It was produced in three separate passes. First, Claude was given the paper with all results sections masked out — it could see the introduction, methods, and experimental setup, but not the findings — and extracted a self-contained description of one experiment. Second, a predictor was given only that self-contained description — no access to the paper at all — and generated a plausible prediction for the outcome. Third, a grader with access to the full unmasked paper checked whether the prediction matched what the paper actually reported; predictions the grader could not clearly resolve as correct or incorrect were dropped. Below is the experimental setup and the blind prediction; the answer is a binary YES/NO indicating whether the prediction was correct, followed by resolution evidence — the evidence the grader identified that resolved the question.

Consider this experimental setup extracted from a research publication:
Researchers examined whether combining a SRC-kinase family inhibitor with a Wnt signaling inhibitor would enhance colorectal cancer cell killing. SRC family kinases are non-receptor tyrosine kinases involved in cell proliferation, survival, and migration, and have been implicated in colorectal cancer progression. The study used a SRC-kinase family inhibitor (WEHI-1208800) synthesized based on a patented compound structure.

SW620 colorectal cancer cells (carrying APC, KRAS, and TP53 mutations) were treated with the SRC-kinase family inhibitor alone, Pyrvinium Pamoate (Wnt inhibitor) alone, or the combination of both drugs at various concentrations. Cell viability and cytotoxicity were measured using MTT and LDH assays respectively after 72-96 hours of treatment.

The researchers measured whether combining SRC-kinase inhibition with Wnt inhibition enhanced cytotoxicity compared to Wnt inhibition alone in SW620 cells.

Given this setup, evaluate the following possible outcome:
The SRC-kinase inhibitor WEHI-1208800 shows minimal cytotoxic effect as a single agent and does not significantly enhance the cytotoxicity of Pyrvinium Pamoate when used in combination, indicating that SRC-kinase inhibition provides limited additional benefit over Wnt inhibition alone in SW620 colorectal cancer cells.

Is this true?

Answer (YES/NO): NO